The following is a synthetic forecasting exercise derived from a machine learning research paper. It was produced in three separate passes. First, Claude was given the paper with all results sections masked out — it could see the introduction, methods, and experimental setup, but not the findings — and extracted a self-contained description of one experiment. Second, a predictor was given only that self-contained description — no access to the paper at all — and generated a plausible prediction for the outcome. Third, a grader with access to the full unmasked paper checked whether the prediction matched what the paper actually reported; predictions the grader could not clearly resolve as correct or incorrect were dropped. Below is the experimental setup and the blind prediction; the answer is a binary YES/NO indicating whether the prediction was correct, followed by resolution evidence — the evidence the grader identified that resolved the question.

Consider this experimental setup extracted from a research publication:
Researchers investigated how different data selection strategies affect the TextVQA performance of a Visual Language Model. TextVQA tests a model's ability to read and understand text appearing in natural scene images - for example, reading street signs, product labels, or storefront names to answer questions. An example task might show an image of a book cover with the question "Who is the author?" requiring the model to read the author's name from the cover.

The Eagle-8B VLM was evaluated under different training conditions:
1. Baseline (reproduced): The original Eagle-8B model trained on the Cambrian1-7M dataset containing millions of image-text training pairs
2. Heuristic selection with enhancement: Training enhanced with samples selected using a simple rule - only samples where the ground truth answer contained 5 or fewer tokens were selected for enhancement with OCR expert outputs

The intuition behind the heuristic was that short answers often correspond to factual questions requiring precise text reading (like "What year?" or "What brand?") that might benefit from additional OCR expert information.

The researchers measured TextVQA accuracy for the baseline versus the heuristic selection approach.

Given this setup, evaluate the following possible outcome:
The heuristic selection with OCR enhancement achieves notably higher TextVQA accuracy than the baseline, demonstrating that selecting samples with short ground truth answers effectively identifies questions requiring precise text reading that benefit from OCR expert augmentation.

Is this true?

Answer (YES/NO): NO